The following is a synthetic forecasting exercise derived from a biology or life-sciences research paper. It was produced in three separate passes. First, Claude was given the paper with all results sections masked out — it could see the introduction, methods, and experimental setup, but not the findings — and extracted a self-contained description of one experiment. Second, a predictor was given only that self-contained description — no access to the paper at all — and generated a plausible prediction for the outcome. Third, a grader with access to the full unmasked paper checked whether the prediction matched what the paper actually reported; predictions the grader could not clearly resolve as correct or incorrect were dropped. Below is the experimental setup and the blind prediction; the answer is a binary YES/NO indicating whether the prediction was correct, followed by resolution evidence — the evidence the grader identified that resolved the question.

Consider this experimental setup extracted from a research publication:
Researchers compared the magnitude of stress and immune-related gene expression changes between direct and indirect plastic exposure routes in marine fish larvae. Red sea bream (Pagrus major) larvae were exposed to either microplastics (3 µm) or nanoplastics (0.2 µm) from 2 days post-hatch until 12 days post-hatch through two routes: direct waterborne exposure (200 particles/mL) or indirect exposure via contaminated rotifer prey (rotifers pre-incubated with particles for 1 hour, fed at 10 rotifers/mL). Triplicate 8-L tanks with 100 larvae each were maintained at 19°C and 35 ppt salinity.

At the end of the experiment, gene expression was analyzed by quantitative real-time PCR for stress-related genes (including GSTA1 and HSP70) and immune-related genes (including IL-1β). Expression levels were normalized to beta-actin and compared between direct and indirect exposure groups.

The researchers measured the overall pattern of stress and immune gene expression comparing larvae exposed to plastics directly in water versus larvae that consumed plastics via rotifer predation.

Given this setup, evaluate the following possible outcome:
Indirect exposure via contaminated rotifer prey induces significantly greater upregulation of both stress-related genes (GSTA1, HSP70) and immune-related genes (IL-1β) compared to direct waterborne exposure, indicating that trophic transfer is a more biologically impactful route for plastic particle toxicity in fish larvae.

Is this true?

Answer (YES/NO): NO